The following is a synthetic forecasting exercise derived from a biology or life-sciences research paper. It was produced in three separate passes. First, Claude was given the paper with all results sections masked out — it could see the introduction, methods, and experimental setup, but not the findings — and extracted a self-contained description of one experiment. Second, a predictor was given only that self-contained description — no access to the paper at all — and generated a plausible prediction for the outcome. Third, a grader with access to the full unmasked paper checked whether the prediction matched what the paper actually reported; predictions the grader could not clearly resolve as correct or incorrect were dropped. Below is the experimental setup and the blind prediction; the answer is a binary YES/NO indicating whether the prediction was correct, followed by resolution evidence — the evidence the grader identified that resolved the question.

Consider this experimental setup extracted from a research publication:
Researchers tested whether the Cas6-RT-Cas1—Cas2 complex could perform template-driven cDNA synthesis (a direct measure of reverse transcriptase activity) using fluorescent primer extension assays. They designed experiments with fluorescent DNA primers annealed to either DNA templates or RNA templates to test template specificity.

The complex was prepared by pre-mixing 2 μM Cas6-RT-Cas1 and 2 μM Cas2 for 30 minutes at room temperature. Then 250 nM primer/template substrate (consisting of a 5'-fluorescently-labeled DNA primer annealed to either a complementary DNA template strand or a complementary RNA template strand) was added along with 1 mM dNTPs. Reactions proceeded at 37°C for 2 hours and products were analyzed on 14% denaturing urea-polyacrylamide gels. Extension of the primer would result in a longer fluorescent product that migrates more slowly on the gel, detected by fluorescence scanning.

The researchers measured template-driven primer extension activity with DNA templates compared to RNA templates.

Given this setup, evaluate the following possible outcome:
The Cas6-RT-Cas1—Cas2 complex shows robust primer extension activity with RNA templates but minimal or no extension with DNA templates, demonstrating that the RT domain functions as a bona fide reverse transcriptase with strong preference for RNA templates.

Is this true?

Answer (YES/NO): NO